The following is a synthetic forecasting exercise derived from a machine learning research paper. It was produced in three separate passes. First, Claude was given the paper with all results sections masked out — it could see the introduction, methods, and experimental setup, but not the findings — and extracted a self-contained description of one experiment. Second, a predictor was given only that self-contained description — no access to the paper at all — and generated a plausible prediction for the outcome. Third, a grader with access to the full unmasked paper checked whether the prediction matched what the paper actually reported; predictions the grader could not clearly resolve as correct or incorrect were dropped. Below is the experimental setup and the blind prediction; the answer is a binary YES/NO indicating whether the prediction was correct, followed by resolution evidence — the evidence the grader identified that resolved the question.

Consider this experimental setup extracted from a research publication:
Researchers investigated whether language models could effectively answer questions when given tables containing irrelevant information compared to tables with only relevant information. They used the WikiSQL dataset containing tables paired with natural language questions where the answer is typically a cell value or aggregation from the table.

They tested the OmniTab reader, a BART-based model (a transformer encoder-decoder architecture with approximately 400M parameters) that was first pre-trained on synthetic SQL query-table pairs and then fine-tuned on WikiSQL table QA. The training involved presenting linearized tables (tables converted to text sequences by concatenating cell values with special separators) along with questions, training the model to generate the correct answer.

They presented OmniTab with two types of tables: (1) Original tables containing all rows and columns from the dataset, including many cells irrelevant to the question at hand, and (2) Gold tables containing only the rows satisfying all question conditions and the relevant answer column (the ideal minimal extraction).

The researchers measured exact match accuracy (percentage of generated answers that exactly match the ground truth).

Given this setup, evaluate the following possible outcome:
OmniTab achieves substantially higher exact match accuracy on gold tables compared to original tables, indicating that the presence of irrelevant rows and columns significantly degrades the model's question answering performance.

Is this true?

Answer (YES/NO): YES